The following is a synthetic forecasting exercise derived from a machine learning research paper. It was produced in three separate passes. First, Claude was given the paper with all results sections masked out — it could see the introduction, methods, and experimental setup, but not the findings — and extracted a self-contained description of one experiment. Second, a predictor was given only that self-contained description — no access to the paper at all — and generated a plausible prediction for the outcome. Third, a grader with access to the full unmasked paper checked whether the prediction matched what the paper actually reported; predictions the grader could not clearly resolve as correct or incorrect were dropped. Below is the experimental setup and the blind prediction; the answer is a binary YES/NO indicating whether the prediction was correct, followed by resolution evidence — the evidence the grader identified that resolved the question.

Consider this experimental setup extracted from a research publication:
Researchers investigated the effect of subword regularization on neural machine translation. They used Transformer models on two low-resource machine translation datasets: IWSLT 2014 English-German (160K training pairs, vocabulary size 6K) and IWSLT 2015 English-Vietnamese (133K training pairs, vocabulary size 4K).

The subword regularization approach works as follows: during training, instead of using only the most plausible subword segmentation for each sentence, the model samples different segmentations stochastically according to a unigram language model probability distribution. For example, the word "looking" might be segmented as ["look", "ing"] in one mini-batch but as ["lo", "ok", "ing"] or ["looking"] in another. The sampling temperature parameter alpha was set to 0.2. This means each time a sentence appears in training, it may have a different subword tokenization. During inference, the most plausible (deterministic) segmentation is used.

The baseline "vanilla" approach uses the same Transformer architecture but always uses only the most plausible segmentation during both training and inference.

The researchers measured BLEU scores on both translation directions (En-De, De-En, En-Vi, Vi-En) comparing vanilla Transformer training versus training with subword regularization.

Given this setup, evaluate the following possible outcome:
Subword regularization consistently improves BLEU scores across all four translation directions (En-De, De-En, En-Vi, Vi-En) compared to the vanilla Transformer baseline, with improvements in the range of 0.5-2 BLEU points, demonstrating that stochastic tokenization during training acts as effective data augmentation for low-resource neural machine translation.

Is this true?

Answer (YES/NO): NO